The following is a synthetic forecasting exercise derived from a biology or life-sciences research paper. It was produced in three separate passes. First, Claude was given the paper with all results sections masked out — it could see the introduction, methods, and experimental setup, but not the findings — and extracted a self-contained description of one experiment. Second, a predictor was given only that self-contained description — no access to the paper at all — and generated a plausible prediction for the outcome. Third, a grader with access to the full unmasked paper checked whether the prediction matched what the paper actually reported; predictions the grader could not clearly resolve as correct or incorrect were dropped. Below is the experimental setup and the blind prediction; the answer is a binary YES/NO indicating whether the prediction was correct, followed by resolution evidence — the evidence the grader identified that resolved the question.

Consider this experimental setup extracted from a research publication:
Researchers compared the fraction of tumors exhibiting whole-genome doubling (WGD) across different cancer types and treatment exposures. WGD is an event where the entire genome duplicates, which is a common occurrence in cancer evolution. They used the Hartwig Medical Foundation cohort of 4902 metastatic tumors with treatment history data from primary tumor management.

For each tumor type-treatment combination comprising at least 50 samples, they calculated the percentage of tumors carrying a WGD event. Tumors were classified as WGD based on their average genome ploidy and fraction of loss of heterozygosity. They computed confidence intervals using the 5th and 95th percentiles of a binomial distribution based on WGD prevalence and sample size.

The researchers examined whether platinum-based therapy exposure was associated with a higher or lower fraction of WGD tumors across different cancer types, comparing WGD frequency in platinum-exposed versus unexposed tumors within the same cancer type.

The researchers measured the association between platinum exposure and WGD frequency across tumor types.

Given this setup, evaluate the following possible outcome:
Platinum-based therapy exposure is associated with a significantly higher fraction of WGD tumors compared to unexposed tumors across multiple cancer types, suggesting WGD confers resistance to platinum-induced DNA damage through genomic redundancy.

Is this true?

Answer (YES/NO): NO